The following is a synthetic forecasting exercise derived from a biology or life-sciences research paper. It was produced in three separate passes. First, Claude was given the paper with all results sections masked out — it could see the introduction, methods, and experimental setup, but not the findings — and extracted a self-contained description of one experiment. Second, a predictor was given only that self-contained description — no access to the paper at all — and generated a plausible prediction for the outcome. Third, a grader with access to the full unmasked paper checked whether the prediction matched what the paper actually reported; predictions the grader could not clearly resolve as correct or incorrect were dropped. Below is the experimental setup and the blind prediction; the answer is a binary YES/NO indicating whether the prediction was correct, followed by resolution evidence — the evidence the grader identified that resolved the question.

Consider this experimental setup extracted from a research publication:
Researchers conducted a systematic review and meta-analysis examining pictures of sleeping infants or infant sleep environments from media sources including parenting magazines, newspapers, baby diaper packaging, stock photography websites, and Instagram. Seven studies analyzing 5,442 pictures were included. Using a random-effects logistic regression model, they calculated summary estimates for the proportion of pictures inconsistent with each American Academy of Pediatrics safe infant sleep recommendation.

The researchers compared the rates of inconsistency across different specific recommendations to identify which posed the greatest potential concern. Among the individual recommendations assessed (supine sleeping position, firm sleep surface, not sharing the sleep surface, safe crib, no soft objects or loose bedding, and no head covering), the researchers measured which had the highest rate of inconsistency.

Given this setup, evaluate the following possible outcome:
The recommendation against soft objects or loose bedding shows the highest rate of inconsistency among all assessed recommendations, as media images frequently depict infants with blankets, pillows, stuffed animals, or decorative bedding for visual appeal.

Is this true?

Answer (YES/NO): YES